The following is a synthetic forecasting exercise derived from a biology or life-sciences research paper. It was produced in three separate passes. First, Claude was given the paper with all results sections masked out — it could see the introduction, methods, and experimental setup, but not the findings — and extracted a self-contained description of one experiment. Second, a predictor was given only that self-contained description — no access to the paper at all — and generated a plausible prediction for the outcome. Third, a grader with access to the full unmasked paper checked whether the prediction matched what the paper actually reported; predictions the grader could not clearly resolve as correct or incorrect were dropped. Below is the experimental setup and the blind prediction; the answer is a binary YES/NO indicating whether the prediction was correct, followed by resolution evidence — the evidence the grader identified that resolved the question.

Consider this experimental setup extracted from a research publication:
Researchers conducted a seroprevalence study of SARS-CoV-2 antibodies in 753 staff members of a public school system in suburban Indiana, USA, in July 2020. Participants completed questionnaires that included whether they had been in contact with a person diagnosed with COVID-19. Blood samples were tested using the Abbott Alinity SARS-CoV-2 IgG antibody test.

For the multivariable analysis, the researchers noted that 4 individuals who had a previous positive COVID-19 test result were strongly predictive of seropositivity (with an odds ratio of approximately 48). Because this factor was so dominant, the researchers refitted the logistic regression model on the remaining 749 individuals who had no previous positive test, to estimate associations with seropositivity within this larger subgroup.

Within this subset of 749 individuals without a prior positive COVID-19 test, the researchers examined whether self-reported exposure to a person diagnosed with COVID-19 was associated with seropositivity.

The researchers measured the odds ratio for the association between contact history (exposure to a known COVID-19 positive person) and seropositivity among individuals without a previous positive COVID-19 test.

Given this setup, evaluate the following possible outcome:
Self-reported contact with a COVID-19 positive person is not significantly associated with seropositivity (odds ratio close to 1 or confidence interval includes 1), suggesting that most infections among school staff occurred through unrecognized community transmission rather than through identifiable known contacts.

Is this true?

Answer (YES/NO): NO